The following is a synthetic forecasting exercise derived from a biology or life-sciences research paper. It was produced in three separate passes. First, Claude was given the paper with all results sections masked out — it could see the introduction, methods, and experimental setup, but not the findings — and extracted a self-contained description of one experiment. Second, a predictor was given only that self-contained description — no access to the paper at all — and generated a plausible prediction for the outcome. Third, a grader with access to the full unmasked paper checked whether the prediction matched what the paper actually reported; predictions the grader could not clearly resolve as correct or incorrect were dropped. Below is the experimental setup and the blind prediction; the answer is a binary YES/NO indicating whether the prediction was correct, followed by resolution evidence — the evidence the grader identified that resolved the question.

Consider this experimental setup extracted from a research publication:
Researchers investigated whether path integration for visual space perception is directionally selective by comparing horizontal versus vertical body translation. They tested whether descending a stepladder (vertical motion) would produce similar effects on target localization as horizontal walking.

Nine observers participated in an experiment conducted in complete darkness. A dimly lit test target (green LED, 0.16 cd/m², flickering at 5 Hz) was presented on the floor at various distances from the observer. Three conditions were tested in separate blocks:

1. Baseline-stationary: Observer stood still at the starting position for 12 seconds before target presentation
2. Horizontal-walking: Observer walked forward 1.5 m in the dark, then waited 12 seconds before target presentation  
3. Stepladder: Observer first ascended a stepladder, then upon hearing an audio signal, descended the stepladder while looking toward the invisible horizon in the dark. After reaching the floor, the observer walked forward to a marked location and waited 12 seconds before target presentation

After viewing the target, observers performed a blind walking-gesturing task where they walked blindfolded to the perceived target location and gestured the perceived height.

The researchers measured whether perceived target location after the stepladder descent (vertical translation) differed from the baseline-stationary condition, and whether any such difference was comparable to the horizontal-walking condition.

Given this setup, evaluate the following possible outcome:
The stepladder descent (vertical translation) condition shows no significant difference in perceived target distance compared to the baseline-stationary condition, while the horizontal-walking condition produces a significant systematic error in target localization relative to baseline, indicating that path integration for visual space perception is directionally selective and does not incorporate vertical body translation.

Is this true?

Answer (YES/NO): NO